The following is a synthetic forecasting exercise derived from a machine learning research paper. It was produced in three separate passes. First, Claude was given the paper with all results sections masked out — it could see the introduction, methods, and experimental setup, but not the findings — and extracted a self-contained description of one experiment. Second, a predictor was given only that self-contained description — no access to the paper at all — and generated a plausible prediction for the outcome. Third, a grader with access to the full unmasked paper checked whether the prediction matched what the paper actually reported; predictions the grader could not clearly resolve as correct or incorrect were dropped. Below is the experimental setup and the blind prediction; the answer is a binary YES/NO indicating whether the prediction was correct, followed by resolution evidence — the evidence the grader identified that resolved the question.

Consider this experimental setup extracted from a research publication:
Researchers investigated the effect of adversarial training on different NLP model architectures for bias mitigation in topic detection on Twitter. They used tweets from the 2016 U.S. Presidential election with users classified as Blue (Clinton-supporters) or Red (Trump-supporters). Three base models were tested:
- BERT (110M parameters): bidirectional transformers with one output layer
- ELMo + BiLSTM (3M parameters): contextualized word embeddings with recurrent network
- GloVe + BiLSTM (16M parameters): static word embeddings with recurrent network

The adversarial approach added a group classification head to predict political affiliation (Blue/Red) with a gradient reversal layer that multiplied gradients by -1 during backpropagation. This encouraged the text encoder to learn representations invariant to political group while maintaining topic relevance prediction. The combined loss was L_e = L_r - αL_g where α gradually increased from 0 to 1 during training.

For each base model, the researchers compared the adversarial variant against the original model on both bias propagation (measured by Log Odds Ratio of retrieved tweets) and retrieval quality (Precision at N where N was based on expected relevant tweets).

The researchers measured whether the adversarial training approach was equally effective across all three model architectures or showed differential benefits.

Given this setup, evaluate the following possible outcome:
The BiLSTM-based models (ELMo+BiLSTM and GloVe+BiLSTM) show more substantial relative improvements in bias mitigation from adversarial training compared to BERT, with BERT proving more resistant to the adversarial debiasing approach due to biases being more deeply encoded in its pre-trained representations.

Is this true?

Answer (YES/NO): NO